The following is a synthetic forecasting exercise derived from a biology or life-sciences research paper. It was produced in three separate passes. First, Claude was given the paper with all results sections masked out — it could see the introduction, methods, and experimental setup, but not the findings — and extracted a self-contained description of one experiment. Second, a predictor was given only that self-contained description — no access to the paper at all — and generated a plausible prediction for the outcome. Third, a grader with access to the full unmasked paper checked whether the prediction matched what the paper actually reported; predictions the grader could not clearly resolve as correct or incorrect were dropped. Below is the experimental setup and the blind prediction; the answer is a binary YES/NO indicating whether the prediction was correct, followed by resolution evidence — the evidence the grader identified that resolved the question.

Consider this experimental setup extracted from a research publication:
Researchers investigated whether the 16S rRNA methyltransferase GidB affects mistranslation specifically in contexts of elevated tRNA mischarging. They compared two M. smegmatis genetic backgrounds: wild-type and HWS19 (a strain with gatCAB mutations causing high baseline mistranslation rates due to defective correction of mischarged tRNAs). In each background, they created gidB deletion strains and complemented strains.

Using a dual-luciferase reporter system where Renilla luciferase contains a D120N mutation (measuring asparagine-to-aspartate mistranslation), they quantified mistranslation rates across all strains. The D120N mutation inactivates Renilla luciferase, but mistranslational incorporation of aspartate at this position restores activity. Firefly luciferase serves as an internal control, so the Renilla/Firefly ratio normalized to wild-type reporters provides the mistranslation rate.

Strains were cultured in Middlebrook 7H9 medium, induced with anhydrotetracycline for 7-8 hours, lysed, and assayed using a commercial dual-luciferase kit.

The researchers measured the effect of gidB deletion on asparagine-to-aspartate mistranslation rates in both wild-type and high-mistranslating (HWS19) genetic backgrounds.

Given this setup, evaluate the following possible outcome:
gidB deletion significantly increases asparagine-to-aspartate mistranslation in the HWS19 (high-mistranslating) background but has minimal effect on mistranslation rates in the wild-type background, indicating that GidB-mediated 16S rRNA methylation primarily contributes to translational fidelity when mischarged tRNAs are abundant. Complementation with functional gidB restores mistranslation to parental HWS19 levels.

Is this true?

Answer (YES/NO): NO